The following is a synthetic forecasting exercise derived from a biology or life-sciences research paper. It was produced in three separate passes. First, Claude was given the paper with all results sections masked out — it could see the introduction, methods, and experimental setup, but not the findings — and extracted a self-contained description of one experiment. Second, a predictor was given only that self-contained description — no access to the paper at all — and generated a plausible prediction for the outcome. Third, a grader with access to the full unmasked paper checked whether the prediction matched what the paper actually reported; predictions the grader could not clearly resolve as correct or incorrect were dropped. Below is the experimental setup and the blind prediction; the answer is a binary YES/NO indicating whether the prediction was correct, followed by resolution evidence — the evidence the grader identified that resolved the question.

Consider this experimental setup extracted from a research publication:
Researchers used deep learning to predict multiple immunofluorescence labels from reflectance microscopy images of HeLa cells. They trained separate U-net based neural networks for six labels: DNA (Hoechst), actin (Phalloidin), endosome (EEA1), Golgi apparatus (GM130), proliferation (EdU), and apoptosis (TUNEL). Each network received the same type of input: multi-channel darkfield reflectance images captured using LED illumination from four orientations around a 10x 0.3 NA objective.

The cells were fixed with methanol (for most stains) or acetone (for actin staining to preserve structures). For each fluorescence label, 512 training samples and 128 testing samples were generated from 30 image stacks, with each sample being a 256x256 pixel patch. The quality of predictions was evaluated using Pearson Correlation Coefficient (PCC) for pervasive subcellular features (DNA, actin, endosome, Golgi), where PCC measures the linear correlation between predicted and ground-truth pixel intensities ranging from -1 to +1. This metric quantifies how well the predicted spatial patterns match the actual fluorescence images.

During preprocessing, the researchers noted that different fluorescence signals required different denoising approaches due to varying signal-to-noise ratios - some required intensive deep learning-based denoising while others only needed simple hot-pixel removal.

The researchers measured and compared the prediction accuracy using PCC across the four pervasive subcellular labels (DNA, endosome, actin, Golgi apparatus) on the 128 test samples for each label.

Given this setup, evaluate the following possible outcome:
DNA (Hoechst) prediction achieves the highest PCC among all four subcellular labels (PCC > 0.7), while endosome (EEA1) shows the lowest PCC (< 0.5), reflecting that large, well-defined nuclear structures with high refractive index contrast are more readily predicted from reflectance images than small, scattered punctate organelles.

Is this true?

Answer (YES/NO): NO